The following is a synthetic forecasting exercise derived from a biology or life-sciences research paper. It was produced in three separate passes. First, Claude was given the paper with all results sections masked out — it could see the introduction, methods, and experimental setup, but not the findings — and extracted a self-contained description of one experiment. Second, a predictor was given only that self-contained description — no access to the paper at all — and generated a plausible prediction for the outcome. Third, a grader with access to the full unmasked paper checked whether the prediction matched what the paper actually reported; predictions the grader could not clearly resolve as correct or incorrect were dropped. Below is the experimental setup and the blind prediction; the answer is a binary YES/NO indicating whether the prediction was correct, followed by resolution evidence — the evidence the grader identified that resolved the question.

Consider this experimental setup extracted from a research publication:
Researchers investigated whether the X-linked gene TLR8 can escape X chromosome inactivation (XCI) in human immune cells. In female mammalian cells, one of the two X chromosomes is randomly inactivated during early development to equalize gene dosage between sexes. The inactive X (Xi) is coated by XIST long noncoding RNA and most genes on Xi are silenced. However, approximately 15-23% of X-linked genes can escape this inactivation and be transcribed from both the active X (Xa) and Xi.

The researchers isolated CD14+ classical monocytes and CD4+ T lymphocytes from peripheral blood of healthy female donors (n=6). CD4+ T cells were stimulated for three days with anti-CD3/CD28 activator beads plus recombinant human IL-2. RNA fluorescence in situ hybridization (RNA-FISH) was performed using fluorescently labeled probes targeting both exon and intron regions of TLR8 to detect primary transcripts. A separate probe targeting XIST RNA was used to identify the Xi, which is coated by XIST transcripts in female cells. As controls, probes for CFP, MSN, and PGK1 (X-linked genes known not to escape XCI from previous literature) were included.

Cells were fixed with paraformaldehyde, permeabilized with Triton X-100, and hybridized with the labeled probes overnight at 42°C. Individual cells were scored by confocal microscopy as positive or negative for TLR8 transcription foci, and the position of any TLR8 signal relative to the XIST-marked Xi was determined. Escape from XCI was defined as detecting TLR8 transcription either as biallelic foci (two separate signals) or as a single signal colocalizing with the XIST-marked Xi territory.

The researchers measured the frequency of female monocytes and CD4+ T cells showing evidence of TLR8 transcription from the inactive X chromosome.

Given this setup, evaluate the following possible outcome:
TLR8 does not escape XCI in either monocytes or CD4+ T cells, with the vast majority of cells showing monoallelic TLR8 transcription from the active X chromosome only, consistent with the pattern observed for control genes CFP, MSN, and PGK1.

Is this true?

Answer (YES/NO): NO